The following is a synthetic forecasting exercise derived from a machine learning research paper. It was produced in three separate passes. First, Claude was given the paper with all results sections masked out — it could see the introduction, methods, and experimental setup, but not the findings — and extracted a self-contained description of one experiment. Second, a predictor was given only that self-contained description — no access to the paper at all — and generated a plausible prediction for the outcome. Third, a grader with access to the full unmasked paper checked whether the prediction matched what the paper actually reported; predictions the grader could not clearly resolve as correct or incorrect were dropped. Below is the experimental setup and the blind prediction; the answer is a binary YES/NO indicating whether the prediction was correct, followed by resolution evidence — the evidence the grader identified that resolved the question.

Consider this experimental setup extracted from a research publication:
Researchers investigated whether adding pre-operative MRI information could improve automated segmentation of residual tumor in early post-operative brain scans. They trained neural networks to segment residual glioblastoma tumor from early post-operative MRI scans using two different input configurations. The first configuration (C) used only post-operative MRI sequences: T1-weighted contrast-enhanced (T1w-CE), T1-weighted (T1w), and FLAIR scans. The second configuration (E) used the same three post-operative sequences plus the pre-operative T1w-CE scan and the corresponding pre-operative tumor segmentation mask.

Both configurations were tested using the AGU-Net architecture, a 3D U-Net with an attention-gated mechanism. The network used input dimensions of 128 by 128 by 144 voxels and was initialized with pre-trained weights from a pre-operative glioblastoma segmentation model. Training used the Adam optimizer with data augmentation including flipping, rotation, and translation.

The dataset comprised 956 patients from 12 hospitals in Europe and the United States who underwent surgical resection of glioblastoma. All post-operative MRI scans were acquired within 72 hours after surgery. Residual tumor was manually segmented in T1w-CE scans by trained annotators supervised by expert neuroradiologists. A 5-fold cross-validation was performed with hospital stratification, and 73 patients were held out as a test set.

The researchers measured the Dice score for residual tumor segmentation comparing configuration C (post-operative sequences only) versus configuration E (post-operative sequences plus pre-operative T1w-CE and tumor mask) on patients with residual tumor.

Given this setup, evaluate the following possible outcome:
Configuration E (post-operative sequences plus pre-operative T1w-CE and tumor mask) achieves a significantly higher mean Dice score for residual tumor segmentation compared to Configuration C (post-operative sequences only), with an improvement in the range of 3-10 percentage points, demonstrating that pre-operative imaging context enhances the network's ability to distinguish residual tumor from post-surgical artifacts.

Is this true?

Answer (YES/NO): NO